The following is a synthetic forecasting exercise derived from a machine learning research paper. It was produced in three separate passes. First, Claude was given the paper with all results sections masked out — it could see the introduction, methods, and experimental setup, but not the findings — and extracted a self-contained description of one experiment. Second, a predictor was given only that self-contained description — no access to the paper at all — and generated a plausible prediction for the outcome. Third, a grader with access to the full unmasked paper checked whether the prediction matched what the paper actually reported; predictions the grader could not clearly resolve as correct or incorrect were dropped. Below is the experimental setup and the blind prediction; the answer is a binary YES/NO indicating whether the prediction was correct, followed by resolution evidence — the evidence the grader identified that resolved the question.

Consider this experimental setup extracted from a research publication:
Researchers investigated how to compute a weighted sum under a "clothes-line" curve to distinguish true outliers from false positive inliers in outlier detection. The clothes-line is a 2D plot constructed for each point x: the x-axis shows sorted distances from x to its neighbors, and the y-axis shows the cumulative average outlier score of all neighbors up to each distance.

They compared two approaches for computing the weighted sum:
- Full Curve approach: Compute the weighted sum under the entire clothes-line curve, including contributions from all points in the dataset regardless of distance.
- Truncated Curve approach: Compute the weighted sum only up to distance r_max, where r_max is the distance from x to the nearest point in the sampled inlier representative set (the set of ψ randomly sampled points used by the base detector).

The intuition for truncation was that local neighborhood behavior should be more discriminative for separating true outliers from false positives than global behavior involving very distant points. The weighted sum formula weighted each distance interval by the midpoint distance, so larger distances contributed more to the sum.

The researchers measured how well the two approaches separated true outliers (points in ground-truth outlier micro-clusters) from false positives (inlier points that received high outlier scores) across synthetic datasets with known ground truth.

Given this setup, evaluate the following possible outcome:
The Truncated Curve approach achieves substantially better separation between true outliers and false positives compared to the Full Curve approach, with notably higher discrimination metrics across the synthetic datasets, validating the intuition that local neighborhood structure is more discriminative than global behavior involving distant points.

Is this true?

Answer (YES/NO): YES